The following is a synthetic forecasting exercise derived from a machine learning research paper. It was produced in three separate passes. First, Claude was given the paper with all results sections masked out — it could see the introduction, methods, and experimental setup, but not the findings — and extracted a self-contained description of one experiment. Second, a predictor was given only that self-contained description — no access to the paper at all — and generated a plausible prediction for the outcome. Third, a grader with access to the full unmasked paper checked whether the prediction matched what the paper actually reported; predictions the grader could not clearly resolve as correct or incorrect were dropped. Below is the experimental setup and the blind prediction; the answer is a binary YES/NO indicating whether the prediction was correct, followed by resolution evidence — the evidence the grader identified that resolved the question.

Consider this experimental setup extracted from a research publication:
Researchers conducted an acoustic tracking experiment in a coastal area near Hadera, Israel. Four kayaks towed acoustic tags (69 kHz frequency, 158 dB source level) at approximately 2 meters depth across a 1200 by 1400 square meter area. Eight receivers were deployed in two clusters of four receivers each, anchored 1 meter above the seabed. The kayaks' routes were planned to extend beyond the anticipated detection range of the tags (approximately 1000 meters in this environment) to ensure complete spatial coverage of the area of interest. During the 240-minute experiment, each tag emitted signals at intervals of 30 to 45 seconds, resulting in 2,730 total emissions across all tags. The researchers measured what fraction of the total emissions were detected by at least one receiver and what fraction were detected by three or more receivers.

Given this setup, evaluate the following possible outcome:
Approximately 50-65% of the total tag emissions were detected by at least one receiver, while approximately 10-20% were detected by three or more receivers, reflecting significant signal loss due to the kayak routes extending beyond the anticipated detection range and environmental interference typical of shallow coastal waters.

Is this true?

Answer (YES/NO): NO